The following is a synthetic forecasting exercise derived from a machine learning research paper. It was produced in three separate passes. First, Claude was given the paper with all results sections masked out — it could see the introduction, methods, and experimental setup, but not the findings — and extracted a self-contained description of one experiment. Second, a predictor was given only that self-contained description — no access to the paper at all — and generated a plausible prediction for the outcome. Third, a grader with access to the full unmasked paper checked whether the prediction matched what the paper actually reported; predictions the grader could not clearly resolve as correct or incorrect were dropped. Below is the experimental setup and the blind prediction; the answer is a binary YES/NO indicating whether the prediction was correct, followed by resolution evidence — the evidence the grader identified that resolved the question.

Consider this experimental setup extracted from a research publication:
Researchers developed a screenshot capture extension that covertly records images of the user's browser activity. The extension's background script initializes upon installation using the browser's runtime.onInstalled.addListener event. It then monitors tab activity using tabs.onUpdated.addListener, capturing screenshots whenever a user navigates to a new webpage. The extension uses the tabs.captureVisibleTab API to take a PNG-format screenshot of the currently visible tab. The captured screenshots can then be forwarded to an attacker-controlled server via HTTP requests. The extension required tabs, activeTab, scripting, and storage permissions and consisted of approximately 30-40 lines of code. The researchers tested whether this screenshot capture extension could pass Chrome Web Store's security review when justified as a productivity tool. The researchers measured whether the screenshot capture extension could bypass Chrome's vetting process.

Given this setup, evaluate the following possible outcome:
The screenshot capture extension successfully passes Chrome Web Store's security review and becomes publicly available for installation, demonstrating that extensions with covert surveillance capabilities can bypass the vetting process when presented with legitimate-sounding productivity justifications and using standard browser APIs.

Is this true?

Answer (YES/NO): NO